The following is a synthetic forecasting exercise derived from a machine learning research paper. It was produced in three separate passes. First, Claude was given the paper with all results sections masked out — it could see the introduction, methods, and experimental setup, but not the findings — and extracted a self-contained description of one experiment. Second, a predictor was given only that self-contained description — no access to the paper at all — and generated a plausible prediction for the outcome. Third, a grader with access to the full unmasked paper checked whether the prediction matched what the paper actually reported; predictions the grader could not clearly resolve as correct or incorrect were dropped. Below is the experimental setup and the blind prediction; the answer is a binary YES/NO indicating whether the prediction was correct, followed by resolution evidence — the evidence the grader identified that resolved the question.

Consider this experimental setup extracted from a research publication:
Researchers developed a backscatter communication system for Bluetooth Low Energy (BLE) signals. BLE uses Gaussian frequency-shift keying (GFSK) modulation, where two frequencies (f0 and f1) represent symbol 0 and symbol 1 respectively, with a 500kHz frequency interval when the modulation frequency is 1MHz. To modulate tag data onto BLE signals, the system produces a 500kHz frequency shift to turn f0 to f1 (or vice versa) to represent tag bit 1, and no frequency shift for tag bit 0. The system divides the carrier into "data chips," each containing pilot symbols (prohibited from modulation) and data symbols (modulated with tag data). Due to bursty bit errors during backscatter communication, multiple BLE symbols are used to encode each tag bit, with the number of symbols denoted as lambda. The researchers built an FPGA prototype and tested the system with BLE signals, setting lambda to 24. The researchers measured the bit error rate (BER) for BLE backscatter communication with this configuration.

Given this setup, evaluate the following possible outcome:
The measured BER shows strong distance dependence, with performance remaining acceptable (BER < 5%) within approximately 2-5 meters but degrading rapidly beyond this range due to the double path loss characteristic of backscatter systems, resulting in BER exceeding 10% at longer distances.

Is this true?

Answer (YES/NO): NO